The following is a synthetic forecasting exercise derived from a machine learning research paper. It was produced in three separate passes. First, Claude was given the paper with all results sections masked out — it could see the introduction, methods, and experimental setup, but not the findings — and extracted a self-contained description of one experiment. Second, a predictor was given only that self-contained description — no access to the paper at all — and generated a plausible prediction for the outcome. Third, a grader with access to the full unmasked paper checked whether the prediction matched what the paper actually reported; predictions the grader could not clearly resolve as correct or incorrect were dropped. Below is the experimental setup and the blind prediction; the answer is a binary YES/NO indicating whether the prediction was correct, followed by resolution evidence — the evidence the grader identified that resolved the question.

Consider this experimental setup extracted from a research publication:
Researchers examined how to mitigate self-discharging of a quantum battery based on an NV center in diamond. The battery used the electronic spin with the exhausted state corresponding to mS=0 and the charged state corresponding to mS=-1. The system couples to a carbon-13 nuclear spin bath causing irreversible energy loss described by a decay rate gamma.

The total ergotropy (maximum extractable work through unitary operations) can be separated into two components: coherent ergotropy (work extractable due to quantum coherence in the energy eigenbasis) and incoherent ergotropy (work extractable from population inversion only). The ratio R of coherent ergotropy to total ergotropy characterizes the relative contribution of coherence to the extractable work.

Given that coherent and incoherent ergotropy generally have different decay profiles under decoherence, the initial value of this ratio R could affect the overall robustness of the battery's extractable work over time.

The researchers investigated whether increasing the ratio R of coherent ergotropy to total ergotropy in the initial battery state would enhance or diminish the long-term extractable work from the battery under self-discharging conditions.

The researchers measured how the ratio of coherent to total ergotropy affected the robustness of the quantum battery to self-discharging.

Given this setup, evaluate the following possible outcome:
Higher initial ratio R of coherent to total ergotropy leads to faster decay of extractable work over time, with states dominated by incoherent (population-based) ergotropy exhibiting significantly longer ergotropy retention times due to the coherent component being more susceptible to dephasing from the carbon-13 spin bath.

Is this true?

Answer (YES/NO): NO